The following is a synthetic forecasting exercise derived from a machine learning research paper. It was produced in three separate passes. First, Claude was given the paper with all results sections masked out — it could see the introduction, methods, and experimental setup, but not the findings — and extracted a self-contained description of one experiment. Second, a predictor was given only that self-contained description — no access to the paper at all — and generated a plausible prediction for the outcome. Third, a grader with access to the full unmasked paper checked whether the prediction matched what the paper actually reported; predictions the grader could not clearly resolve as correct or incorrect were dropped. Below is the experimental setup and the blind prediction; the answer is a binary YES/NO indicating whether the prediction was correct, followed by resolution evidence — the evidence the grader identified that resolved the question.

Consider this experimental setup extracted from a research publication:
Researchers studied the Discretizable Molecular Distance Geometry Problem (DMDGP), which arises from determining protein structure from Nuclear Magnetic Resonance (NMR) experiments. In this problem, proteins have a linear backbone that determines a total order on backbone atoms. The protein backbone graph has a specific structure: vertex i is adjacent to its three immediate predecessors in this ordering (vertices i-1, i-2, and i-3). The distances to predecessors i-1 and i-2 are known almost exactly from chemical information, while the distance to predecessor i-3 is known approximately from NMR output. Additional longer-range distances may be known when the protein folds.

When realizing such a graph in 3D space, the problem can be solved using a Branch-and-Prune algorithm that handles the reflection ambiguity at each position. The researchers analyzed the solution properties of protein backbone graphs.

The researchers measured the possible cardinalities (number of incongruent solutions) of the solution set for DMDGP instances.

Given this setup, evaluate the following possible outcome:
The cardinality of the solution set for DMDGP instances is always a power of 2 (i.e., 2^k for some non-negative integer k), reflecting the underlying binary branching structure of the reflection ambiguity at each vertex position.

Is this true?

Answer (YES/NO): YES